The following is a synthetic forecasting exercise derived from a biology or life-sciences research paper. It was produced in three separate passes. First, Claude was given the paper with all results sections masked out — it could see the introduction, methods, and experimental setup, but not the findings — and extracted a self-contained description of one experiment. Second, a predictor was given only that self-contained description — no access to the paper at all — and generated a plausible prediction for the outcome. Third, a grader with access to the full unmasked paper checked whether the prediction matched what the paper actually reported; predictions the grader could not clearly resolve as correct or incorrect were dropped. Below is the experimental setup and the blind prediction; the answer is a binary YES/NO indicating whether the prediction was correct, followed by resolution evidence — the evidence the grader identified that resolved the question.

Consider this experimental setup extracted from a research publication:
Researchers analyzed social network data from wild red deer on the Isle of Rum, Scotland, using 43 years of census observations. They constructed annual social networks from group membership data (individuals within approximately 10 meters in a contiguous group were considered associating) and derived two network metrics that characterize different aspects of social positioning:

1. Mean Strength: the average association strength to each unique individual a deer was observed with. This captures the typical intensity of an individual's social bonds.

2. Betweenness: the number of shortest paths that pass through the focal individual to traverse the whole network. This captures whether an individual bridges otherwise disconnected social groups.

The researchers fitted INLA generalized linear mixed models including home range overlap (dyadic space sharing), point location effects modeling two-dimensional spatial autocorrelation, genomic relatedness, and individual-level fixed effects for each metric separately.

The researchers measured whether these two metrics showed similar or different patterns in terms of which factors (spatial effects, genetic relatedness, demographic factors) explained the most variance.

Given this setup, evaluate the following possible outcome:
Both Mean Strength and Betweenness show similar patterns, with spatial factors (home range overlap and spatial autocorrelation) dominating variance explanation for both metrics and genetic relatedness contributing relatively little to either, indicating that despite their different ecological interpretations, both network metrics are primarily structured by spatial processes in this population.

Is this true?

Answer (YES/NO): NO